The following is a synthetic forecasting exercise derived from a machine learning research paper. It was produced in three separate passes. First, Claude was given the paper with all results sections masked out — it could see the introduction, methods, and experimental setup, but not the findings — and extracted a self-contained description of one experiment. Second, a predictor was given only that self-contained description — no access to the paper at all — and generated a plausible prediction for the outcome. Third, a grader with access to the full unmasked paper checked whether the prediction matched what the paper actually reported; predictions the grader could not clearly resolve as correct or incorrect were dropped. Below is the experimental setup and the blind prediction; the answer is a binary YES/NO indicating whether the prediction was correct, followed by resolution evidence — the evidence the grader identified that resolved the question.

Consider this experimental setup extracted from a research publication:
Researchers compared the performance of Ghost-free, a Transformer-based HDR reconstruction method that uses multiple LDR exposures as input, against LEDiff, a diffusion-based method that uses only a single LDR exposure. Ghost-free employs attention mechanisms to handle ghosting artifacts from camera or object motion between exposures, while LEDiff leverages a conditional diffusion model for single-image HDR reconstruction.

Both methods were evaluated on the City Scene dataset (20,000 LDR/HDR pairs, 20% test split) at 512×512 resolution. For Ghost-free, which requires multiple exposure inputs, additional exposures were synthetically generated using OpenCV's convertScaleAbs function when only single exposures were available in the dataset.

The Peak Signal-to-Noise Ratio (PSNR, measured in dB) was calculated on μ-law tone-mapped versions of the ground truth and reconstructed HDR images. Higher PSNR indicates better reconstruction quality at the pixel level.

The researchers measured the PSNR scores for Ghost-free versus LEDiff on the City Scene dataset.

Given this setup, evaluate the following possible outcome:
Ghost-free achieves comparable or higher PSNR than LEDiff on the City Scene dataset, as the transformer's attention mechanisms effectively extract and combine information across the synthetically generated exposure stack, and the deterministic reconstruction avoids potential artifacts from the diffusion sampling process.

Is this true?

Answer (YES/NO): YES